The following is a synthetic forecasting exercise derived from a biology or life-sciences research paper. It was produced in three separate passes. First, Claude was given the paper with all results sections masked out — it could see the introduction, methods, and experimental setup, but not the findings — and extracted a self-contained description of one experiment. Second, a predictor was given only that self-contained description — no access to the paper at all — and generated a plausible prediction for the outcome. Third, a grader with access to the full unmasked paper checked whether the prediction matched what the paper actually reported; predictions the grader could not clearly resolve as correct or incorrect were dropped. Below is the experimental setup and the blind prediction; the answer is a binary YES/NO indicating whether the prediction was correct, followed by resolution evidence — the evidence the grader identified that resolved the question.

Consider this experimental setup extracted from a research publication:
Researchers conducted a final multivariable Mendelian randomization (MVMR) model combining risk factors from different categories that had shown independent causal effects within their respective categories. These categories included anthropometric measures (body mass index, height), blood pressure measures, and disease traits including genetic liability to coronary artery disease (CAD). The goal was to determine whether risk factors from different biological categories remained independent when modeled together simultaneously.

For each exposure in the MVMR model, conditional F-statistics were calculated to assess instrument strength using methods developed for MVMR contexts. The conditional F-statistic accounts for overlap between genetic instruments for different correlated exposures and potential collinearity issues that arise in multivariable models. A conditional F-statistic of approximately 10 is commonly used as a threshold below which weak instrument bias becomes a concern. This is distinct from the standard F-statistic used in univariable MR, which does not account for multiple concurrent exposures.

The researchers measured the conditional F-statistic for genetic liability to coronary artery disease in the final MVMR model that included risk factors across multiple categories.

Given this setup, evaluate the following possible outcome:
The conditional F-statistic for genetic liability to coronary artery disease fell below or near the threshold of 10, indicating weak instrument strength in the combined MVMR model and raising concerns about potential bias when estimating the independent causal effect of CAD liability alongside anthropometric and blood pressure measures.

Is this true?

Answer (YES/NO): YES